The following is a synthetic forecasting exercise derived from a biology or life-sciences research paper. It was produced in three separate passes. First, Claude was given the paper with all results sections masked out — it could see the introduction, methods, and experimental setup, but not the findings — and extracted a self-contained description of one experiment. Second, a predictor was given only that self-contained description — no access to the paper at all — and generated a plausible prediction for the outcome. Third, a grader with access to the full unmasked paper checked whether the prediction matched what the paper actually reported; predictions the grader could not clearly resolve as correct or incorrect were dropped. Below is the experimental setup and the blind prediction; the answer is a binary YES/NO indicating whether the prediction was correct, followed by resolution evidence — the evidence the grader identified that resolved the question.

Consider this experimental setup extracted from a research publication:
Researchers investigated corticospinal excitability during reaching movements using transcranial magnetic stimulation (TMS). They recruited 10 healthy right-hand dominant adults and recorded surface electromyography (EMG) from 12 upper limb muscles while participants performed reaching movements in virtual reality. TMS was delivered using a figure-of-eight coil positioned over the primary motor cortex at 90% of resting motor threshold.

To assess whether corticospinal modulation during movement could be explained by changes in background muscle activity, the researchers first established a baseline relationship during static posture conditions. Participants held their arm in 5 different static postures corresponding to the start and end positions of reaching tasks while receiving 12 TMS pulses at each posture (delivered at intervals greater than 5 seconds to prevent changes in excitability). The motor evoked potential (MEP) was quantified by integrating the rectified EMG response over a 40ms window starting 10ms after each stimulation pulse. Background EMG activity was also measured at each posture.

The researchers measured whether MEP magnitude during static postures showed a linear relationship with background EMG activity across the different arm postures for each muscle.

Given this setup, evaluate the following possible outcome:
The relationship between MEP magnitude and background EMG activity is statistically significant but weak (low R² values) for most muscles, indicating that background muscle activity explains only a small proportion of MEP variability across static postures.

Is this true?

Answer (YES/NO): NO